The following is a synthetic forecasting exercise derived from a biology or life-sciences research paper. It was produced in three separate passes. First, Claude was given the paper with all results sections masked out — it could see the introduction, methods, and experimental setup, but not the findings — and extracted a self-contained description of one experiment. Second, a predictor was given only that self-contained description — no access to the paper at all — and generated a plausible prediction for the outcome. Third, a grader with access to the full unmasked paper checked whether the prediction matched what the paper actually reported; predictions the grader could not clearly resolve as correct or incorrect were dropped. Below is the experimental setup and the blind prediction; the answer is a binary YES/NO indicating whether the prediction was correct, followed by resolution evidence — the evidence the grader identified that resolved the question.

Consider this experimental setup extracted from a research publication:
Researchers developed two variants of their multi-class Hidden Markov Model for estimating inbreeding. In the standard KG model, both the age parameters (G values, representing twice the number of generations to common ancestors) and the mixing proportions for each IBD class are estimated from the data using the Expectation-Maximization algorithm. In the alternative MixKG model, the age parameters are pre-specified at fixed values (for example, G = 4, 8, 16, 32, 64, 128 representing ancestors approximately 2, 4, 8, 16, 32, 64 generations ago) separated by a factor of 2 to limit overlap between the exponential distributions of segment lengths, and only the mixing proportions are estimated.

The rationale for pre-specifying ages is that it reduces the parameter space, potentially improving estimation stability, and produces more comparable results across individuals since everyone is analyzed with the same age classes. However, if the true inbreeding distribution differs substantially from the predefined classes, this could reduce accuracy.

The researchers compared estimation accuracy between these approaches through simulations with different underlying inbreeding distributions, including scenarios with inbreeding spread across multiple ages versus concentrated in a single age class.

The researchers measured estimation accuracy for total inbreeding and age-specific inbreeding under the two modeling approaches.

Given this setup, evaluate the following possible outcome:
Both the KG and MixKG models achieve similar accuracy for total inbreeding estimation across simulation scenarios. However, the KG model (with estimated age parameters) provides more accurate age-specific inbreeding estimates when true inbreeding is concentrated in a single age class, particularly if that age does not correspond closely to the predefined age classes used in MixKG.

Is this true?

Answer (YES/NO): NO